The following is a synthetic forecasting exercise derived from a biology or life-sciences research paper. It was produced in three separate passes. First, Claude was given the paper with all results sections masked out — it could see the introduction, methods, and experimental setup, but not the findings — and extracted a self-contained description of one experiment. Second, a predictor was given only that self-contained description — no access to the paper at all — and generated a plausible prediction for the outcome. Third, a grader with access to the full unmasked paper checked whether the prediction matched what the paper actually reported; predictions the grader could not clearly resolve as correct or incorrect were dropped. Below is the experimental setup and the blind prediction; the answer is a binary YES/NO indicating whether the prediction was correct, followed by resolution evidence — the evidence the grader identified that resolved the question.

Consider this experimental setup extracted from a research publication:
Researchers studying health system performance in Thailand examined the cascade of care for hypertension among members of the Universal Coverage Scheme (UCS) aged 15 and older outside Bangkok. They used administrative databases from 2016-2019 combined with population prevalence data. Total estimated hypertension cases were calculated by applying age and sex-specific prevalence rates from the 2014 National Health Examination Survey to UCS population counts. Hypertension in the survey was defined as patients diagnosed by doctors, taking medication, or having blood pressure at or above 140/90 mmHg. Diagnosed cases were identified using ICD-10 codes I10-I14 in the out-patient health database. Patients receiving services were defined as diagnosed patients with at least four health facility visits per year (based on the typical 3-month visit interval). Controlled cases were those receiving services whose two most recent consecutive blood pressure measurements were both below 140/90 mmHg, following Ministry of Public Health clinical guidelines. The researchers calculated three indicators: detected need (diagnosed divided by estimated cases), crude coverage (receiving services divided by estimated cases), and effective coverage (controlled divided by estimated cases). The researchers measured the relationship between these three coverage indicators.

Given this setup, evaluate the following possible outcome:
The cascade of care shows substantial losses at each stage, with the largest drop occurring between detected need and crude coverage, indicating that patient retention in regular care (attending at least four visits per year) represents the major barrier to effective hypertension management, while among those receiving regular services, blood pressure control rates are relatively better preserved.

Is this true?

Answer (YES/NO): YES